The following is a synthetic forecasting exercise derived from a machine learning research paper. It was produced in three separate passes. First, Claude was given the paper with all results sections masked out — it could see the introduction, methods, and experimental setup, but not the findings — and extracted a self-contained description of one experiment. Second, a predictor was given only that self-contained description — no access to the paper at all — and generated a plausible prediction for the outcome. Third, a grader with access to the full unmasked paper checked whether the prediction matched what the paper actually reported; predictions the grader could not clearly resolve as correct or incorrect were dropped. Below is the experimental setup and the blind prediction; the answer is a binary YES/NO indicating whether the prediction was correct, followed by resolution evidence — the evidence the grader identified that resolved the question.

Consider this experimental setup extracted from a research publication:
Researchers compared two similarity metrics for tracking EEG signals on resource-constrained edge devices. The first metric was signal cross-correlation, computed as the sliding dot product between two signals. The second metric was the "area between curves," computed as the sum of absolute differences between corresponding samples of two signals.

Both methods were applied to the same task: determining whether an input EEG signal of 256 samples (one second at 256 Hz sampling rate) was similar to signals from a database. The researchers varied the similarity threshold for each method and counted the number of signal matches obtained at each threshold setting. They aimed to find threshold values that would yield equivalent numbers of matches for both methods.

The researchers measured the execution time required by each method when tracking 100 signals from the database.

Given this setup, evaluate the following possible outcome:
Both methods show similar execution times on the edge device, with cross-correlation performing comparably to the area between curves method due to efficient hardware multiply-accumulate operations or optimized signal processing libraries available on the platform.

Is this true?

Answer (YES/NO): NO